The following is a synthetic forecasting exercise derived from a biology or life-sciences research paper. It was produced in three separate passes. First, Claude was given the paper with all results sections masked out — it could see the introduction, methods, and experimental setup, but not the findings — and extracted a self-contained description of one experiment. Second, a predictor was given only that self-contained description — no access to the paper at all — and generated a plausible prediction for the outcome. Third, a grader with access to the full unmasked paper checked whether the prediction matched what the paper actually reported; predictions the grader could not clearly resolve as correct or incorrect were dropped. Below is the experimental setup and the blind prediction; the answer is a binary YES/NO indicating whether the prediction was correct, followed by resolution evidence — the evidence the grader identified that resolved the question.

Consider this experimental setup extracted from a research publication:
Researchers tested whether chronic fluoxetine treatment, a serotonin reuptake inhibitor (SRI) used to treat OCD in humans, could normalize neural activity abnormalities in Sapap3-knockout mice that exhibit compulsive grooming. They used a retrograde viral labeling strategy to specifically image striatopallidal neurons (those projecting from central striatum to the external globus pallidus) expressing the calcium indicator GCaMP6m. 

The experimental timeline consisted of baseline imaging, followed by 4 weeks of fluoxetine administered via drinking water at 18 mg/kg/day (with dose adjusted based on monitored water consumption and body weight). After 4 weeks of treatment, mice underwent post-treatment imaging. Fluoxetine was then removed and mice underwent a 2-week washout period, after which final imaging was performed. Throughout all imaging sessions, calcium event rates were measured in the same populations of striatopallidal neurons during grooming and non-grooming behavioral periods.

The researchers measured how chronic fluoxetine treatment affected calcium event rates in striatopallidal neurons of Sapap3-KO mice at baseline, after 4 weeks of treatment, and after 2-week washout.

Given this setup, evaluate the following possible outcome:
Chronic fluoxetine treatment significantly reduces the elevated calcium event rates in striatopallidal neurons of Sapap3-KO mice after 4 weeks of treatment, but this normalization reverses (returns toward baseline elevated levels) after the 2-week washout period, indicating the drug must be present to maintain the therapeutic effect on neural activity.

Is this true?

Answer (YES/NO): YES